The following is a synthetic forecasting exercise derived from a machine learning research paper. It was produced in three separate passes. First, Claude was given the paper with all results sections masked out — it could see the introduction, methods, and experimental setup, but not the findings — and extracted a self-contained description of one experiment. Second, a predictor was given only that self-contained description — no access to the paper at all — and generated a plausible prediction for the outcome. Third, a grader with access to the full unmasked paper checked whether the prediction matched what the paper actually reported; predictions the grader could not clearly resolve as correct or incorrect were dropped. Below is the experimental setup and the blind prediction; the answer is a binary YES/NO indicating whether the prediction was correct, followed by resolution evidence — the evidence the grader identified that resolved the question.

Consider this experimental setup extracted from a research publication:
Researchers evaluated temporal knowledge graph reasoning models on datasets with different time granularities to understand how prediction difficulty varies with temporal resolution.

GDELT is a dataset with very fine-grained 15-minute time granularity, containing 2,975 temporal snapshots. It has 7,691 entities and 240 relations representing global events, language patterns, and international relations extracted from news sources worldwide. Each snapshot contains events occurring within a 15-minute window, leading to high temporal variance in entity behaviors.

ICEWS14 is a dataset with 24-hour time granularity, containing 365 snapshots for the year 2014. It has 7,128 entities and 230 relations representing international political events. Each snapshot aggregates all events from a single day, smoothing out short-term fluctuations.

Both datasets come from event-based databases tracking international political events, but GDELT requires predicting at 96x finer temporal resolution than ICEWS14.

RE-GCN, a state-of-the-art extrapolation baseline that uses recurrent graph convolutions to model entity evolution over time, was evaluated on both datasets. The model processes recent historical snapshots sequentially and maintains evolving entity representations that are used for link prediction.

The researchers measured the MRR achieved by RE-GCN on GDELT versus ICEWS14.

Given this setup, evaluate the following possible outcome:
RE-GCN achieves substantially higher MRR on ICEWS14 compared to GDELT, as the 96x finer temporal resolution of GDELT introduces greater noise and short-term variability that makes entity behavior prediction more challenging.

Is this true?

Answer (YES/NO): YES